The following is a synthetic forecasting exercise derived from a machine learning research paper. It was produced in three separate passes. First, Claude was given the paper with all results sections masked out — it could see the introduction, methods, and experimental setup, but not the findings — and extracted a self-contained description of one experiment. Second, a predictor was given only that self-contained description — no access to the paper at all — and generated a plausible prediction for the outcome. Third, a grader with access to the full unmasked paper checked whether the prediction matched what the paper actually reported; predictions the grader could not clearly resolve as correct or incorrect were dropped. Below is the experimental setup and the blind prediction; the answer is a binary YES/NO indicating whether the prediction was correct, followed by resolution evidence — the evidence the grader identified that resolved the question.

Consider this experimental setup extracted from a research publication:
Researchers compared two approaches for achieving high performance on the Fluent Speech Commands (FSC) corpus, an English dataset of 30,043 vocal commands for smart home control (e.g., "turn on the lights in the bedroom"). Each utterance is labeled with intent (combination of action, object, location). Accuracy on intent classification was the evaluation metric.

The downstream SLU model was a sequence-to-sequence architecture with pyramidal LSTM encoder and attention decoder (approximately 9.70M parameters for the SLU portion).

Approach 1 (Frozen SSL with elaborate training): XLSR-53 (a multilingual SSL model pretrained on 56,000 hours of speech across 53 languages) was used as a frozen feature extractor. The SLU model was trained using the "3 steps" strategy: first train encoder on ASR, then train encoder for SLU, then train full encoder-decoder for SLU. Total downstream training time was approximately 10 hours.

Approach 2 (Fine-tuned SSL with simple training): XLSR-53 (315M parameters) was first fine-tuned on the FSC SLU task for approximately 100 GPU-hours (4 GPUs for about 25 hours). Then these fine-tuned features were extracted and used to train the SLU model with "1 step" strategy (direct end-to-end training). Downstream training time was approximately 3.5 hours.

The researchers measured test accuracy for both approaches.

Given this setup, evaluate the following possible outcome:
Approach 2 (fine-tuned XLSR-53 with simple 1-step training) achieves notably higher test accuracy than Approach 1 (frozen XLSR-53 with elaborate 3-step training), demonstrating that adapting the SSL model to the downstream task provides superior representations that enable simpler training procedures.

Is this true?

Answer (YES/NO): NO